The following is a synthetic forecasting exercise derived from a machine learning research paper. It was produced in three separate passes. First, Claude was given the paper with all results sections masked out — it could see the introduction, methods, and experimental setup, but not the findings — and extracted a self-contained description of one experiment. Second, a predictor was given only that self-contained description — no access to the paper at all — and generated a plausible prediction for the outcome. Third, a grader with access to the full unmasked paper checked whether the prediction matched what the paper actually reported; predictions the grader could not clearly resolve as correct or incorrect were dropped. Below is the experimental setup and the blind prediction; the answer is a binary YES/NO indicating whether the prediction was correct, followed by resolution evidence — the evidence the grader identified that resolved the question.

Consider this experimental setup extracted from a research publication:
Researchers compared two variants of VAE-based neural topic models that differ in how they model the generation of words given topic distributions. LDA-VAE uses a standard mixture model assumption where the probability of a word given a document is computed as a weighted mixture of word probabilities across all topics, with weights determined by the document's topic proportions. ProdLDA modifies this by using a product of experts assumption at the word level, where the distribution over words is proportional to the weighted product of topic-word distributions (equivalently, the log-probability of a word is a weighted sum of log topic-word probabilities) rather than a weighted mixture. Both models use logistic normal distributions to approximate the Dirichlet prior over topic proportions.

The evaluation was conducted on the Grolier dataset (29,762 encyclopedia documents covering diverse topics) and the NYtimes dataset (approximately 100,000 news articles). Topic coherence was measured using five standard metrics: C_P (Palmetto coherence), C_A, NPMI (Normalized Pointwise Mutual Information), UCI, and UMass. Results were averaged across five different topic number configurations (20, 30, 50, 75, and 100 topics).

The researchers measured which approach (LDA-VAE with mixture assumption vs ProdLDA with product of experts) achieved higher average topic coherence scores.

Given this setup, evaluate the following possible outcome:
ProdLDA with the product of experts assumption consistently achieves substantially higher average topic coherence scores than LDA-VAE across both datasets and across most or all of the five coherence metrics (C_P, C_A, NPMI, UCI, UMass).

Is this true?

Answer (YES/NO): YES